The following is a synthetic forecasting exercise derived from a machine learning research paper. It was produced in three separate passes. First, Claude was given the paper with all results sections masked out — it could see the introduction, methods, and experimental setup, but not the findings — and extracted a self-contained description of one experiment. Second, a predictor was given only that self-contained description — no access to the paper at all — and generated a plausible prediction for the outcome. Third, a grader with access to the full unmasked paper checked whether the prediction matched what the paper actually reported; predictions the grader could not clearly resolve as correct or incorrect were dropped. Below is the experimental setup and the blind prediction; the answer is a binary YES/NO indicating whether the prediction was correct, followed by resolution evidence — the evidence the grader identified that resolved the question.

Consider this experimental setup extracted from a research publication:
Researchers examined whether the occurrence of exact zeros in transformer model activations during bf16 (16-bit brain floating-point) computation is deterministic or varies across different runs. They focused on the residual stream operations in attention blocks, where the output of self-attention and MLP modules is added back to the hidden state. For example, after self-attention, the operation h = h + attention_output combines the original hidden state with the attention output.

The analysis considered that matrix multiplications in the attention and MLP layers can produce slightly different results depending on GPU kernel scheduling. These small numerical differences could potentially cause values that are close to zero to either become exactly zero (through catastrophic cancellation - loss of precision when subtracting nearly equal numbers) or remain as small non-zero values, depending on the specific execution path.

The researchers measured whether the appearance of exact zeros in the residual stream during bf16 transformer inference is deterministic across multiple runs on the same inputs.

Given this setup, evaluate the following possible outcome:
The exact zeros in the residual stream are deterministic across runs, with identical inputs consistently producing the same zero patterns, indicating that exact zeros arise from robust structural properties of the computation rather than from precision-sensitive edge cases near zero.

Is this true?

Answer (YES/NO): NO